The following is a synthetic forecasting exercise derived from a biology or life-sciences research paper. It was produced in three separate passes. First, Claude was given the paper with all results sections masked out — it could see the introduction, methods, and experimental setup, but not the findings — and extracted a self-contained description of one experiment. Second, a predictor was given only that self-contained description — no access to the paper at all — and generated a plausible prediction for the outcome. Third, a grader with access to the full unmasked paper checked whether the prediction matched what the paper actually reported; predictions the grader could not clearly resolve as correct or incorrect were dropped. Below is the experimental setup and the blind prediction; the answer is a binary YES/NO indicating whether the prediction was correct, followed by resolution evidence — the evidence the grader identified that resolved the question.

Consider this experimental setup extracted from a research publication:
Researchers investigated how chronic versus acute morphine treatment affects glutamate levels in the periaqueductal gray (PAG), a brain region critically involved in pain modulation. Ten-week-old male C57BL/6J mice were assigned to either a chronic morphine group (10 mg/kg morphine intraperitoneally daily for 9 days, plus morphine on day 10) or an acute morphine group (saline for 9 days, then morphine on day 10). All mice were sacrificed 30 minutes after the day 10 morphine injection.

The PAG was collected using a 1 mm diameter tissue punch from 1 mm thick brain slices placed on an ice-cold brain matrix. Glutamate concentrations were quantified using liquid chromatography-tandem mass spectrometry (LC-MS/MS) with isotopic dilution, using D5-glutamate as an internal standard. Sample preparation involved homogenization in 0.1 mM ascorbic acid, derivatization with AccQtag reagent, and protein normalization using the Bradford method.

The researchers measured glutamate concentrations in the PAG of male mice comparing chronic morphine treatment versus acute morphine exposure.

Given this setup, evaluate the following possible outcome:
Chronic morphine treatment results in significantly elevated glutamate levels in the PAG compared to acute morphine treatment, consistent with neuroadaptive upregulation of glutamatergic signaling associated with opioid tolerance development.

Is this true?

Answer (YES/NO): NO